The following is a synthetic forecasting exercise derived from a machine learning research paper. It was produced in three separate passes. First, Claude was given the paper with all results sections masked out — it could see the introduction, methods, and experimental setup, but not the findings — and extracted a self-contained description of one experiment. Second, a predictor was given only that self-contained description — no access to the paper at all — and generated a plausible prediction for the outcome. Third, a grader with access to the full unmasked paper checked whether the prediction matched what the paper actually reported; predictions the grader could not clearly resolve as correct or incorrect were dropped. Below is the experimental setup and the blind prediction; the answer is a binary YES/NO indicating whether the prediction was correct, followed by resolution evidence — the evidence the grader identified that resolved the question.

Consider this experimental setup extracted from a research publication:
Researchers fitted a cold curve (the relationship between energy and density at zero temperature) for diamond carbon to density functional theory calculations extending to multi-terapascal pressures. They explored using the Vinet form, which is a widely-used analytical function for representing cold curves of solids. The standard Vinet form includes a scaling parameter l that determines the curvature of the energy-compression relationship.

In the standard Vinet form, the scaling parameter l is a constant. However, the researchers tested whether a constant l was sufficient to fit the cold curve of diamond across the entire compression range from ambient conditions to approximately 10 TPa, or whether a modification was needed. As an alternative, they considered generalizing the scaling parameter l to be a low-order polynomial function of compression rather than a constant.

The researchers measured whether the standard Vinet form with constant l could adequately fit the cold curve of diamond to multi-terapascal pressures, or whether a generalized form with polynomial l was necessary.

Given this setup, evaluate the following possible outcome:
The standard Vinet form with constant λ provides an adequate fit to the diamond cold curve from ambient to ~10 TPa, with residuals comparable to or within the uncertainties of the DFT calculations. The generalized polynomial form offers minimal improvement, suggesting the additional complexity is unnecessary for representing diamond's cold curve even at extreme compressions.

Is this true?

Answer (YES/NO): NO